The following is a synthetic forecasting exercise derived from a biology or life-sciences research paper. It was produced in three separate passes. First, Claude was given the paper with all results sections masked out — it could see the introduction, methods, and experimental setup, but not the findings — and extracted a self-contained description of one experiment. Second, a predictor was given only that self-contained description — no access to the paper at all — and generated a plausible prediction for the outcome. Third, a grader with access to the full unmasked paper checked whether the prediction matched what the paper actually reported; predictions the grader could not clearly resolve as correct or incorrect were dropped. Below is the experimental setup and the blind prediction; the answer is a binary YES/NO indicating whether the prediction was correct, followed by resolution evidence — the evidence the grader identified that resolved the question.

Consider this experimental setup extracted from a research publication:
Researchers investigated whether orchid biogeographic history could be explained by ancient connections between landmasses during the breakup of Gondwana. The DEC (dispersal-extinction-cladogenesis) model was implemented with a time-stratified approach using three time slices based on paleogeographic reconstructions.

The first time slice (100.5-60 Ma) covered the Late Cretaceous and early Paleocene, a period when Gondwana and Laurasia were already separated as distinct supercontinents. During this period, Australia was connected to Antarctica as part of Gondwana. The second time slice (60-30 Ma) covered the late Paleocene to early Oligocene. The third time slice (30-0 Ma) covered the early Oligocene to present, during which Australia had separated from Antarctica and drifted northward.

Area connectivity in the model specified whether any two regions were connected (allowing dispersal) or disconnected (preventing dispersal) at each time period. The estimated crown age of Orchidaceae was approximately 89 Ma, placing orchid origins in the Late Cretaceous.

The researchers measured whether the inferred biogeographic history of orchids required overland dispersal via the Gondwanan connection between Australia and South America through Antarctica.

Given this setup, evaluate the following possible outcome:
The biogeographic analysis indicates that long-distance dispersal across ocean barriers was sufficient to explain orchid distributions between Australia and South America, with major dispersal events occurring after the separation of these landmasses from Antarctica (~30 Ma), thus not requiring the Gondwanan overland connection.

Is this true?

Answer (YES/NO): NO